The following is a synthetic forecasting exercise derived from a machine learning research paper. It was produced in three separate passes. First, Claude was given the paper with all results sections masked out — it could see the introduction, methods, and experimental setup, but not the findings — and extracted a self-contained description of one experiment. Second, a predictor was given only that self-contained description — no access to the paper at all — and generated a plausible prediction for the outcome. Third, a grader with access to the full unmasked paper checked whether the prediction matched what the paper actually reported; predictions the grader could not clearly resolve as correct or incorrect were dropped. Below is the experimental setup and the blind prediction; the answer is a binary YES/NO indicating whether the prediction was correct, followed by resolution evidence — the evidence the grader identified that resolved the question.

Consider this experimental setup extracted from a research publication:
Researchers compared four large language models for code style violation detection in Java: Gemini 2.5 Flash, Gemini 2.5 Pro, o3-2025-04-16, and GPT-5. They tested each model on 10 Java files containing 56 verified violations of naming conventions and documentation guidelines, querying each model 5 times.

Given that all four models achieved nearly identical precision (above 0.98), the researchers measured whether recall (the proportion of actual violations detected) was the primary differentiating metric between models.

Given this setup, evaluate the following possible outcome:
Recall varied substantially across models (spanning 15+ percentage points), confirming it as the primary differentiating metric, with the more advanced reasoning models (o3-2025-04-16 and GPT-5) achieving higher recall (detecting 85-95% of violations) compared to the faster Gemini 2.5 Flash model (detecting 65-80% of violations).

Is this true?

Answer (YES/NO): NO